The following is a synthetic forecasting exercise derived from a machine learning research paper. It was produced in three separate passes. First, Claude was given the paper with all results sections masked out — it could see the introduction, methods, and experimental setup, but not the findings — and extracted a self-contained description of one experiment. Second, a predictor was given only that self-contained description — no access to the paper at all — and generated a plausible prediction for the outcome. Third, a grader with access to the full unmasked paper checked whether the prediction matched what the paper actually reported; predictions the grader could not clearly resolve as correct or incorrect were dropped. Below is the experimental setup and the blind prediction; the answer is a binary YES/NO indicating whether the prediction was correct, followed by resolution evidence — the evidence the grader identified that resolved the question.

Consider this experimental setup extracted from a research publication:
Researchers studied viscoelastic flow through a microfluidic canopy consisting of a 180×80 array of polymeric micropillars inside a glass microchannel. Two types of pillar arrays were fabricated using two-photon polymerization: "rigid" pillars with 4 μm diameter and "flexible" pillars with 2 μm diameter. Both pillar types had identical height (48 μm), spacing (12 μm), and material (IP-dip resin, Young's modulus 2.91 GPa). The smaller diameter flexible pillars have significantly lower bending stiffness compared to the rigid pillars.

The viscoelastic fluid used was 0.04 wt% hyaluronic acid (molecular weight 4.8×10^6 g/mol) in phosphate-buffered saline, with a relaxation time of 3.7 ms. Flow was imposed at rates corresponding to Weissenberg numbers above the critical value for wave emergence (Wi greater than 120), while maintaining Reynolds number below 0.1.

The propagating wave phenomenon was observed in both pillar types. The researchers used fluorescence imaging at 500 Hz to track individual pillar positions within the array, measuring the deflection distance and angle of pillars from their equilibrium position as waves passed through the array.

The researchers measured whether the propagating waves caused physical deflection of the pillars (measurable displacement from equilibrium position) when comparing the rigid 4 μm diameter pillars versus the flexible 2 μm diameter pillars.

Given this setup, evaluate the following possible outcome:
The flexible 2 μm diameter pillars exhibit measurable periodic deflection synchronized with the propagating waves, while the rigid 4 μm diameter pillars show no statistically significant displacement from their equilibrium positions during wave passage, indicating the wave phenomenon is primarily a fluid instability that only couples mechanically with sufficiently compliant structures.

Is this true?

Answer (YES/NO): YES